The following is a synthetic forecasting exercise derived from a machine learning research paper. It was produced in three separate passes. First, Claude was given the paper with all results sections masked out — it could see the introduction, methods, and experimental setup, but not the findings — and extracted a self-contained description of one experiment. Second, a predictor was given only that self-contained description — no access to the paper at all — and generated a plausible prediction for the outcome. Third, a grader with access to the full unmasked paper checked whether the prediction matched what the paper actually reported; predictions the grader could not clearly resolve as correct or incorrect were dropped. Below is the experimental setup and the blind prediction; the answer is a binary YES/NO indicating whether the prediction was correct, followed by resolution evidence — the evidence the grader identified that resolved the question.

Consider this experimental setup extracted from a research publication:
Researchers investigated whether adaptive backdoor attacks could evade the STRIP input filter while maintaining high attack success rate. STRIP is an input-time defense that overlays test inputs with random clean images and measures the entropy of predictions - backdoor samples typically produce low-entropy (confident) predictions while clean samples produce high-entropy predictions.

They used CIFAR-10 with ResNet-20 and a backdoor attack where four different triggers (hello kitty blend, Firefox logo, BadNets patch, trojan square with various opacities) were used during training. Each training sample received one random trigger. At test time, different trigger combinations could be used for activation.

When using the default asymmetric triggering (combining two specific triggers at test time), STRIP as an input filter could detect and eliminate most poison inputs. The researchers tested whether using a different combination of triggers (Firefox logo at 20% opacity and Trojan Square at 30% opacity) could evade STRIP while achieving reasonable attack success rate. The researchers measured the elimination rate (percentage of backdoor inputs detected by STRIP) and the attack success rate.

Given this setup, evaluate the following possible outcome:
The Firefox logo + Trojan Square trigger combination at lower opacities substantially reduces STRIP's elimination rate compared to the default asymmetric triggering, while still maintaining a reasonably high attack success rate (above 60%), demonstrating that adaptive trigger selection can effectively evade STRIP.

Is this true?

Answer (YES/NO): NO